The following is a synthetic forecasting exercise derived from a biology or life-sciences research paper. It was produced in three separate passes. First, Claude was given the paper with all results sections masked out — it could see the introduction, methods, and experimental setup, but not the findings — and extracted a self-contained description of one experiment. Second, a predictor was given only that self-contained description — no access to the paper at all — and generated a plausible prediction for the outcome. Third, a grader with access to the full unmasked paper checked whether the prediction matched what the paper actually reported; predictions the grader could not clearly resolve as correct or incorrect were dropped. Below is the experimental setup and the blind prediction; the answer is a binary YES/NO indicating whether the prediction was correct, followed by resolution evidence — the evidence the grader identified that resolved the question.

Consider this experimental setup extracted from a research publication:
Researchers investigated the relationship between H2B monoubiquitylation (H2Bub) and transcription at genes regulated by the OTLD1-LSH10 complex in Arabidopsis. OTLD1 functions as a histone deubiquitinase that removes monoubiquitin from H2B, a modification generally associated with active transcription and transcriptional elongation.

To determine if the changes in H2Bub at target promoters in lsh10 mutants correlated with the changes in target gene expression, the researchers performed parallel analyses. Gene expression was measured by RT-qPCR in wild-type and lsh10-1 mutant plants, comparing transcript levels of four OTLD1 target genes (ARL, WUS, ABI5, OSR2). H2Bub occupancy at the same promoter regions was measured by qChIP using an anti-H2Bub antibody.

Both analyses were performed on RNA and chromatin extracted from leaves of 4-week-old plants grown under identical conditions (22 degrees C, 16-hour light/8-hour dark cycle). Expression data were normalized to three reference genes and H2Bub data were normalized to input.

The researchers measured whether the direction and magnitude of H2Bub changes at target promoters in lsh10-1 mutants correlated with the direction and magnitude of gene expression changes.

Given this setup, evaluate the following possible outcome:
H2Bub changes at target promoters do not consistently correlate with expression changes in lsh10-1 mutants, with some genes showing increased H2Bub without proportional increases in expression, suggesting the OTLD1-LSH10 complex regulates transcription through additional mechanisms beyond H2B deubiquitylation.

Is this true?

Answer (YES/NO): NO